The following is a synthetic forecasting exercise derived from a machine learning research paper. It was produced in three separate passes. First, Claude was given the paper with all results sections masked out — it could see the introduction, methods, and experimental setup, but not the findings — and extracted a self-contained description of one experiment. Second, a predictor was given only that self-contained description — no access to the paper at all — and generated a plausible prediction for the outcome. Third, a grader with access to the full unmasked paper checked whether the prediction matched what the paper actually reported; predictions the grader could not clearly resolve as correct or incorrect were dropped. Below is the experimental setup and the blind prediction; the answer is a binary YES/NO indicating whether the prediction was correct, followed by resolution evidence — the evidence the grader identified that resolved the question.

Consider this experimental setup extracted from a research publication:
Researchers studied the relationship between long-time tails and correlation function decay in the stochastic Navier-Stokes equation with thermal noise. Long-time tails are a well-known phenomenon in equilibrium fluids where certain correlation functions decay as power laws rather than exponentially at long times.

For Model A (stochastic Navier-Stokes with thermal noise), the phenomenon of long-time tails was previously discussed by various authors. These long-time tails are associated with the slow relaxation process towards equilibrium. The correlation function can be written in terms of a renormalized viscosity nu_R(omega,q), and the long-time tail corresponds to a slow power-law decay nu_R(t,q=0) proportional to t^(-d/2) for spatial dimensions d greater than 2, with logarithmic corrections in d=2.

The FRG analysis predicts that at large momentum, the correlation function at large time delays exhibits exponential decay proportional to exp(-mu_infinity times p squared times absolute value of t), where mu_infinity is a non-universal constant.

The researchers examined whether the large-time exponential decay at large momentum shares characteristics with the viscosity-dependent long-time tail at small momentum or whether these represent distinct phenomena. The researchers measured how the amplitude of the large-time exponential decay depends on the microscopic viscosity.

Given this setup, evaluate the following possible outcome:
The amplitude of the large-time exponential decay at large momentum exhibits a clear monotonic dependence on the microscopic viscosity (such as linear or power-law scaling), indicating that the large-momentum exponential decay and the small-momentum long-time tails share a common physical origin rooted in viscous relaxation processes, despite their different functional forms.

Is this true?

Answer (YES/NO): NO